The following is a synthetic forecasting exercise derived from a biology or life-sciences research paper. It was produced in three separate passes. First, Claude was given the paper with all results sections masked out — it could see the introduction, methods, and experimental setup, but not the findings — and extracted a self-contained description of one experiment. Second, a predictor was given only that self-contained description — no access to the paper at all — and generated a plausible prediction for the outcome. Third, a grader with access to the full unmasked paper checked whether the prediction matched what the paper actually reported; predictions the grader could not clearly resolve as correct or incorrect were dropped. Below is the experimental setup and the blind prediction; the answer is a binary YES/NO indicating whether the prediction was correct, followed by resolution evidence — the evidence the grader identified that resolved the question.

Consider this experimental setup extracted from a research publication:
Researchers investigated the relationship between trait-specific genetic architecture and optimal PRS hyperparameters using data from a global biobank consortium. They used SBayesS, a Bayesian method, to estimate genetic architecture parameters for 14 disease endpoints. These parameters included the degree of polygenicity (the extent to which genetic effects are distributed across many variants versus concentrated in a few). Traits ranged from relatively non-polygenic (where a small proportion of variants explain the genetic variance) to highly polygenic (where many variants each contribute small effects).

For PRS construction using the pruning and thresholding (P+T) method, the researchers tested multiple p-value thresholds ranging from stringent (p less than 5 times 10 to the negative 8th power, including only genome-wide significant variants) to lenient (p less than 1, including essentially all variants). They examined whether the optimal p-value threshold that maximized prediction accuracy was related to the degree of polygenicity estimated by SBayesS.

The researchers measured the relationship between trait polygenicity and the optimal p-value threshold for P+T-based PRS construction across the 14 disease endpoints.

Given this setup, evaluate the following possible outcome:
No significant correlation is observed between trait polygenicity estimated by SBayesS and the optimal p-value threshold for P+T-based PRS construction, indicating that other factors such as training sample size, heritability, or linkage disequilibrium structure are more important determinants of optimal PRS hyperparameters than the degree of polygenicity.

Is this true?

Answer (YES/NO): NO